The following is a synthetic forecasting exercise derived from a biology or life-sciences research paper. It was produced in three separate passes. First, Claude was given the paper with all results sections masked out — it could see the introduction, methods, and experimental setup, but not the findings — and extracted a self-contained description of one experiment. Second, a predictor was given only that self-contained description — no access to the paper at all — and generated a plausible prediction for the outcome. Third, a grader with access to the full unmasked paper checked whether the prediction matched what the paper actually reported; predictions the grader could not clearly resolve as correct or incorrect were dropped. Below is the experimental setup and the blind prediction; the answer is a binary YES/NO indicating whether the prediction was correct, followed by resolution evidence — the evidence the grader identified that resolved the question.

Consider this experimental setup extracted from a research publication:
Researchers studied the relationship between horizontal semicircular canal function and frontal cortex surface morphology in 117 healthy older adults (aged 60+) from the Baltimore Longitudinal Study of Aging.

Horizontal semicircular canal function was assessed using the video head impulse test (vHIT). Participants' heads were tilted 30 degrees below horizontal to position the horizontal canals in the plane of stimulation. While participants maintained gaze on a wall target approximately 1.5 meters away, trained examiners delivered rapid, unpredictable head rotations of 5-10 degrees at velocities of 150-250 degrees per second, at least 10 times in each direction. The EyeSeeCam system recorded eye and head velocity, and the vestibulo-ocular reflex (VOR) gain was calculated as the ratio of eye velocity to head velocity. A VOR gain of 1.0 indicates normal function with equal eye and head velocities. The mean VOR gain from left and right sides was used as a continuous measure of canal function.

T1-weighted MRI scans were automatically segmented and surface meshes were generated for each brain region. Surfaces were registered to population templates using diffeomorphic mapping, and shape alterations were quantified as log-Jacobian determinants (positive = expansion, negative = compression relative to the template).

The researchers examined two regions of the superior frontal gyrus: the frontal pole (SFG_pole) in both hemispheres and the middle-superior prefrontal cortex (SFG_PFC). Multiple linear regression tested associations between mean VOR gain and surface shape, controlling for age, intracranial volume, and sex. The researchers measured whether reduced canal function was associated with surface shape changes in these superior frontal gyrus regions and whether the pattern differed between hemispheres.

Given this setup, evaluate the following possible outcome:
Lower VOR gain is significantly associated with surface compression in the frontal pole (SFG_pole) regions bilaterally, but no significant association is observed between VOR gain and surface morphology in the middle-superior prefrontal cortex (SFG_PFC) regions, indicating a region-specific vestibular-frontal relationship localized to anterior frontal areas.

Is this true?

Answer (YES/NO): NO